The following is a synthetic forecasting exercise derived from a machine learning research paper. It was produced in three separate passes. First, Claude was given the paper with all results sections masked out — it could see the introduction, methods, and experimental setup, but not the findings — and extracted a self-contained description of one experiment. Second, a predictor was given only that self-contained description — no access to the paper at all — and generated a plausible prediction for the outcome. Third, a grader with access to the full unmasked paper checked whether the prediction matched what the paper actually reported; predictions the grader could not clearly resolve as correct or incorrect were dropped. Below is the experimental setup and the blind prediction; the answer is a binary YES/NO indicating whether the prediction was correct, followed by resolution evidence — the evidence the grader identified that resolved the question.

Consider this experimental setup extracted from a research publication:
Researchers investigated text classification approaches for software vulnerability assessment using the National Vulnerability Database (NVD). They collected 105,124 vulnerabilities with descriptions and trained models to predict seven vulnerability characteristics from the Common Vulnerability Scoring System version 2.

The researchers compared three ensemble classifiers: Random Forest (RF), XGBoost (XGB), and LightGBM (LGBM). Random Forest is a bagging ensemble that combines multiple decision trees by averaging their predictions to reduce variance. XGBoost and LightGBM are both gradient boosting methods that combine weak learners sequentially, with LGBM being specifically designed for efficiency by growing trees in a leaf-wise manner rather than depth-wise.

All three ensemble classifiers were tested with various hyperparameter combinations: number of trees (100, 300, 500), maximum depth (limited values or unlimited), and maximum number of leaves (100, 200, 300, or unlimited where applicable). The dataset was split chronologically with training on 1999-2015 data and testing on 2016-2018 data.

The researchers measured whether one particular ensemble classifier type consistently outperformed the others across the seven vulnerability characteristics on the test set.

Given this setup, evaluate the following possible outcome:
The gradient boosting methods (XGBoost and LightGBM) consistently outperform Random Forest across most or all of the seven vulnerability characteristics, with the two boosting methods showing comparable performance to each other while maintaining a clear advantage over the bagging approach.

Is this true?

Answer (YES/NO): YES